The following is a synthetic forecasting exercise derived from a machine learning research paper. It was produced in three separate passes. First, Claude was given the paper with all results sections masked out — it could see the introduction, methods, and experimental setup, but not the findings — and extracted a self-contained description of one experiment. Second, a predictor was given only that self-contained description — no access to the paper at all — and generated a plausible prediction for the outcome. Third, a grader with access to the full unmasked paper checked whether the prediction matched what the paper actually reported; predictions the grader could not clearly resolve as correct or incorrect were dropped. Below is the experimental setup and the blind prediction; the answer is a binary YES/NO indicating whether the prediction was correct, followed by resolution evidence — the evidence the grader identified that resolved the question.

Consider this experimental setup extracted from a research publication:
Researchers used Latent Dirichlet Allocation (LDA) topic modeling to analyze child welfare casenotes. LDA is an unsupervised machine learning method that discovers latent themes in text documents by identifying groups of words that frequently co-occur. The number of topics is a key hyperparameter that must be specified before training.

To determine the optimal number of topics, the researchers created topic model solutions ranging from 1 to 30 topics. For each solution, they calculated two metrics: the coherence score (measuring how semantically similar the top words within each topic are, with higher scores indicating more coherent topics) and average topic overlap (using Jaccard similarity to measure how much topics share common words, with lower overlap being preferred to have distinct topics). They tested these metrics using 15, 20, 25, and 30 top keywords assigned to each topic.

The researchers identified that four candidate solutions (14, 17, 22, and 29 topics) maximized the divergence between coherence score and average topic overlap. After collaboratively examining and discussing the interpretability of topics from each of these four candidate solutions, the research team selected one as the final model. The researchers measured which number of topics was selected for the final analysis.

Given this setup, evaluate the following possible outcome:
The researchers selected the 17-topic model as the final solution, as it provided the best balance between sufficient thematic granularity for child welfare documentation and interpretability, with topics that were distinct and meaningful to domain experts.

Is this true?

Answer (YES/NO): YES